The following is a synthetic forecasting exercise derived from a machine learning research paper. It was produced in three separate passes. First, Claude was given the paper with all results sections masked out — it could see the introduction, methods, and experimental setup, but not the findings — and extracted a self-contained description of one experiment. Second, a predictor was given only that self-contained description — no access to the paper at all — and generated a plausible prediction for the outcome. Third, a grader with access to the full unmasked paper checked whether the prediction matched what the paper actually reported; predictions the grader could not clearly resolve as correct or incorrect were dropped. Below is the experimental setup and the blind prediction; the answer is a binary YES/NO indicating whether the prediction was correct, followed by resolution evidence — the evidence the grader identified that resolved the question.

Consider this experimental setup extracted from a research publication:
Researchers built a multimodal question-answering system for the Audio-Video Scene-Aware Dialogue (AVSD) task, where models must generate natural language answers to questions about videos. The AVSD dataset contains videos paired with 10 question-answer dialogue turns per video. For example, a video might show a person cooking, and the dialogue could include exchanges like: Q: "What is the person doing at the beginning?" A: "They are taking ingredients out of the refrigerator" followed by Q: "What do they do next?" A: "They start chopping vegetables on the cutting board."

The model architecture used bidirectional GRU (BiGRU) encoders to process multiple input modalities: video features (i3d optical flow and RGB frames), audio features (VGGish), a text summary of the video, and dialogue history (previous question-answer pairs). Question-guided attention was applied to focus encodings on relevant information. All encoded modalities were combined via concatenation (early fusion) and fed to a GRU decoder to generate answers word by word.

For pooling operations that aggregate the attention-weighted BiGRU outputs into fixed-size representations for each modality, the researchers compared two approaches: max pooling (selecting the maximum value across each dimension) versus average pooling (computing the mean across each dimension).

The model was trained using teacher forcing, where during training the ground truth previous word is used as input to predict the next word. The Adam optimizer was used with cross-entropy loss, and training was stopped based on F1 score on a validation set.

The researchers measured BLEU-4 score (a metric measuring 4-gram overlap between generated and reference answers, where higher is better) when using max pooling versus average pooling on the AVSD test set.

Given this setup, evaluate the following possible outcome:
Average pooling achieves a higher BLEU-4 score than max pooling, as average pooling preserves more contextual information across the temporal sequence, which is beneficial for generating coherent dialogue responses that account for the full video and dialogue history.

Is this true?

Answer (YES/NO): NO